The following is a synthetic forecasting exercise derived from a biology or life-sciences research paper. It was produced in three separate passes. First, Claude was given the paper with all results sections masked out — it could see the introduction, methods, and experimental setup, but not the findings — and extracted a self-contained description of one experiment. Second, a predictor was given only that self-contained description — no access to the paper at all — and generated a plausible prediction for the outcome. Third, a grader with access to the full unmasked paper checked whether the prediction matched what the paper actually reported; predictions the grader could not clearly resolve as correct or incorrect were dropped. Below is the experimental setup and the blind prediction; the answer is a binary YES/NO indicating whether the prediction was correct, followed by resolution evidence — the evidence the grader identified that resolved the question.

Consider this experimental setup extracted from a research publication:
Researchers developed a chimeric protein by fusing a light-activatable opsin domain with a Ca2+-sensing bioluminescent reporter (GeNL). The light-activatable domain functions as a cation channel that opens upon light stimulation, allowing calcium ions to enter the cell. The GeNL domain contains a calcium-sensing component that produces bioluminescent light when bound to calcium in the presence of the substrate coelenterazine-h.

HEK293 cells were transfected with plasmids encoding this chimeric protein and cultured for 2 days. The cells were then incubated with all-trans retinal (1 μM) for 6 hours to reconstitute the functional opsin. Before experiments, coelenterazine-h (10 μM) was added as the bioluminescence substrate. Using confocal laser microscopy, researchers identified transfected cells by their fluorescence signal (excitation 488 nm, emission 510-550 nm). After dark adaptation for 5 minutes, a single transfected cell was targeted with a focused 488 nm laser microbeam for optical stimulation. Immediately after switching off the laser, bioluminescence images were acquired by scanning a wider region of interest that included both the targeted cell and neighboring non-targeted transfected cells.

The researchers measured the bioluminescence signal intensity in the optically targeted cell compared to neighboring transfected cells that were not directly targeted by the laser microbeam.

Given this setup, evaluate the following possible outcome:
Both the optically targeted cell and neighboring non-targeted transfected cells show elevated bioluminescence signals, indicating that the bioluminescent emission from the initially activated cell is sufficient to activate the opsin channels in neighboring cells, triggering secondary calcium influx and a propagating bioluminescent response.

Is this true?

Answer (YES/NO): NO